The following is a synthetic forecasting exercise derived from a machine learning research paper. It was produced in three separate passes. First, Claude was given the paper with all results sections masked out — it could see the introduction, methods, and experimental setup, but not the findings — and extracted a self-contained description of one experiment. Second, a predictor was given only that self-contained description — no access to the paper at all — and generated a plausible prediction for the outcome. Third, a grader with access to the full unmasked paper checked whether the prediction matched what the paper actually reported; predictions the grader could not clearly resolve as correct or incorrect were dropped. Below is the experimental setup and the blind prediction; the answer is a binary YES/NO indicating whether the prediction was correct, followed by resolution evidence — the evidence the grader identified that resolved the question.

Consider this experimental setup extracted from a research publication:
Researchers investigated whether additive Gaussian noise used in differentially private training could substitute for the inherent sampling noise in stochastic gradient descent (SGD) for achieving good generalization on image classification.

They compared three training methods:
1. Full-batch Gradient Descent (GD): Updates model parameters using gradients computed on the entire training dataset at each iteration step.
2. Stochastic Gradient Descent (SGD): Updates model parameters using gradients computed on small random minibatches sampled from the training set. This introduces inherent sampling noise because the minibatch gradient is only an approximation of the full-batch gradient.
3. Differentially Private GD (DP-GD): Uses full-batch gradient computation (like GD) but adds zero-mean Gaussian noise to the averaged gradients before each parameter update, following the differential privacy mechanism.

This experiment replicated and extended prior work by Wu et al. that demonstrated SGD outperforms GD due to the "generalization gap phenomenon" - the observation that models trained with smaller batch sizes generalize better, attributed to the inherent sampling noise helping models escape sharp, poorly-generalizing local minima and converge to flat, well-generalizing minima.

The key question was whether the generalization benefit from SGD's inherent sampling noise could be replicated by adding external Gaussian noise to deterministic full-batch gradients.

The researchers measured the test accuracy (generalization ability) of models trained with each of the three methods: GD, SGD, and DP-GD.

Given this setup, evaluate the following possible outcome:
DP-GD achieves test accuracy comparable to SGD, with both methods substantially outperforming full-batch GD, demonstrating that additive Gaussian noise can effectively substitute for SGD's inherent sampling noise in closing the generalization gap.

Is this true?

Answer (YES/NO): YES